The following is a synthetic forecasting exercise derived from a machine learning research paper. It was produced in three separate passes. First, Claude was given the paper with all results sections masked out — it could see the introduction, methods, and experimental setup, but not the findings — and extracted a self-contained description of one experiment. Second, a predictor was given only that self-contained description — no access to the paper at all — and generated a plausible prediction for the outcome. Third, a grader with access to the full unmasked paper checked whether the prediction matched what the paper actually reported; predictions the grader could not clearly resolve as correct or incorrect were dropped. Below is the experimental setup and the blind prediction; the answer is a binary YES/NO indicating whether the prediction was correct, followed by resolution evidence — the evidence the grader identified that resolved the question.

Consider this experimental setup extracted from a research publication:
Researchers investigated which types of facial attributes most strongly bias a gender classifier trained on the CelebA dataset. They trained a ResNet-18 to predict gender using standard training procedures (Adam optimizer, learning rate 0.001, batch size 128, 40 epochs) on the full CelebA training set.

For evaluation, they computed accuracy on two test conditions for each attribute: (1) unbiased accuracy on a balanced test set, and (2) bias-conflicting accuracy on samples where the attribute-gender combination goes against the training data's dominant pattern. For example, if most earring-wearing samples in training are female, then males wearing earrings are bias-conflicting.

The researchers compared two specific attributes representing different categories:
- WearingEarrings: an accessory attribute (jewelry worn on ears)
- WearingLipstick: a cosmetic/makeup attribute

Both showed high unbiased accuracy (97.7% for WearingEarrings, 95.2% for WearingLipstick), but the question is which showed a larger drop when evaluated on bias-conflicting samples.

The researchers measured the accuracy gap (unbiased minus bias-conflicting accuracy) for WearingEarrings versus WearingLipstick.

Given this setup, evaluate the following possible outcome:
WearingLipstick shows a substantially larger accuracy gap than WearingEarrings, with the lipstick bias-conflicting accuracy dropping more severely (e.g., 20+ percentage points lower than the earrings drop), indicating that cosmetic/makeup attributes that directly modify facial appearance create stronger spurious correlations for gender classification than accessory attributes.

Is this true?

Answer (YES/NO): NO